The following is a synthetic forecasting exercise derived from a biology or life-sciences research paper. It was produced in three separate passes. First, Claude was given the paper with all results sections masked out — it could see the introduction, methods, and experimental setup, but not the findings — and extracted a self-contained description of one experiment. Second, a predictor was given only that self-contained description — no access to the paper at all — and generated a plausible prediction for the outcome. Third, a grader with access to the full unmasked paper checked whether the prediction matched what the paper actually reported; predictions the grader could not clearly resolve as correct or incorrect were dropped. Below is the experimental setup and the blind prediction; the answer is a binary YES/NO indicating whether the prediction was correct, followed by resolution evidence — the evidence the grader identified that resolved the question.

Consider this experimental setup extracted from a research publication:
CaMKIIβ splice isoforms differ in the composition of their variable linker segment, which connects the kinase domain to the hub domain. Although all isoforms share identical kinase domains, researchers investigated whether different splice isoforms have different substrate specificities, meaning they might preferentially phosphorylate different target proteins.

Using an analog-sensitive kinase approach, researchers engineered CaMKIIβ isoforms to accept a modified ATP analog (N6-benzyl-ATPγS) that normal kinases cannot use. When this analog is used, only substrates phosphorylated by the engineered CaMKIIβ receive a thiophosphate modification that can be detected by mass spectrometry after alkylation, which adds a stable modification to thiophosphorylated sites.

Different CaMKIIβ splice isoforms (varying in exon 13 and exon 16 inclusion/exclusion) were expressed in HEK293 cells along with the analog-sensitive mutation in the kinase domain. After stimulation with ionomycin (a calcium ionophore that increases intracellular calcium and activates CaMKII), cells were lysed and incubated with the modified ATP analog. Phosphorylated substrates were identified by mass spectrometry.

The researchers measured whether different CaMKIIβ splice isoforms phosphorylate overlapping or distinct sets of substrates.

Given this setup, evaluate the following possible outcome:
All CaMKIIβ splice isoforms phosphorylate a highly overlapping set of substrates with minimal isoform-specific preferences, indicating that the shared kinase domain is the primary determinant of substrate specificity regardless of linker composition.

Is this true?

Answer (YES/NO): NO